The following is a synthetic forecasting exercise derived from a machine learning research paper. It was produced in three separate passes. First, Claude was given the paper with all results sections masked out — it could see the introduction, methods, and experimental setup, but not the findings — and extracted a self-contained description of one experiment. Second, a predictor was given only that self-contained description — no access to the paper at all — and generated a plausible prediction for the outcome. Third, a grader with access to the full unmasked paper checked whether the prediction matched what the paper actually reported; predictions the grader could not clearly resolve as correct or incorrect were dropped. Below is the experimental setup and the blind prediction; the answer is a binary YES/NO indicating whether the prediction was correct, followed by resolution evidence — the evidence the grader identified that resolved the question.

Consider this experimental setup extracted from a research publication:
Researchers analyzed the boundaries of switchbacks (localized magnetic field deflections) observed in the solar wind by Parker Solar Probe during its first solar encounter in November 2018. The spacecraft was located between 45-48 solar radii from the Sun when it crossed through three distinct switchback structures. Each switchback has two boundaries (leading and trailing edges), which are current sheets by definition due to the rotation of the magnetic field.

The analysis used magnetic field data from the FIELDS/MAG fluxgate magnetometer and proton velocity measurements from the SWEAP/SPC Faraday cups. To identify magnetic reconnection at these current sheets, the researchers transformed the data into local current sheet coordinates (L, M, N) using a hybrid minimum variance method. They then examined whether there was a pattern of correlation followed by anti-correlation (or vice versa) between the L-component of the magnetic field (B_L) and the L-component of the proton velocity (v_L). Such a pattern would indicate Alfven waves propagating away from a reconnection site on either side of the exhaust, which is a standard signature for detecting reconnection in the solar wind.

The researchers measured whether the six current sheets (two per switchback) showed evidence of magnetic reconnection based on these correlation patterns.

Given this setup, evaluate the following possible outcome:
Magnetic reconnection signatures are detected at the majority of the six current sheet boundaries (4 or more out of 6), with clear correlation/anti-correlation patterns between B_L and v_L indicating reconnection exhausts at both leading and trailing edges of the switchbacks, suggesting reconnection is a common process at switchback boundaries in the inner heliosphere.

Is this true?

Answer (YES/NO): NO